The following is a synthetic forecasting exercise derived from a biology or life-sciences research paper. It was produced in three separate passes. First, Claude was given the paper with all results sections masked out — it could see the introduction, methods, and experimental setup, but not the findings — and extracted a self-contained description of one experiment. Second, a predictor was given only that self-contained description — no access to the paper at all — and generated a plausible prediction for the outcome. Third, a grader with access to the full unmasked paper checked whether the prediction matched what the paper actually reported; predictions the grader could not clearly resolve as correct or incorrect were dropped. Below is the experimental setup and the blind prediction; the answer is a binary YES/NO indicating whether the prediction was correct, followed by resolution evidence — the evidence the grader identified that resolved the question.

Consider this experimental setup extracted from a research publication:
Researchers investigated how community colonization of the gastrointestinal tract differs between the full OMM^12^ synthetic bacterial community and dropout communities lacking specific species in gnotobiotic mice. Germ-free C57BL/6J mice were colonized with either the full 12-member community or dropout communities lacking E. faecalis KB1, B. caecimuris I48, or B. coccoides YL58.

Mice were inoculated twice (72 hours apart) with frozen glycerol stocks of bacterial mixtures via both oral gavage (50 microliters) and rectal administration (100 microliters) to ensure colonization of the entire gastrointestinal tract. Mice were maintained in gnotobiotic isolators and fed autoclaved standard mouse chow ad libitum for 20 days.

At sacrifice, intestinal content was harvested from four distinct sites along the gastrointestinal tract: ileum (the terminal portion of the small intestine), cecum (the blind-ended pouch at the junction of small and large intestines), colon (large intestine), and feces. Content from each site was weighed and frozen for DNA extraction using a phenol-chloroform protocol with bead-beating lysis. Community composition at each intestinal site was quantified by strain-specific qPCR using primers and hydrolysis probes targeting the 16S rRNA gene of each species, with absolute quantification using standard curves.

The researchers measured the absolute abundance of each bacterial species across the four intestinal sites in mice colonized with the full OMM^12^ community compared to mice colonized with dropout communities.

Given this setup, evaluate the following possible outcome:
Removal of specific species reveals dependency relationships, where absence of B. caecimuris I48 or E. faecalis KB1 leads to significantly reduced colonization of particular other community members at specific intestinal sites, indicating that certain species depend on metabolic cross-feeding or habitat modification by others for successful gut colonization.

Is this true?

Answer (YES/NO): YES